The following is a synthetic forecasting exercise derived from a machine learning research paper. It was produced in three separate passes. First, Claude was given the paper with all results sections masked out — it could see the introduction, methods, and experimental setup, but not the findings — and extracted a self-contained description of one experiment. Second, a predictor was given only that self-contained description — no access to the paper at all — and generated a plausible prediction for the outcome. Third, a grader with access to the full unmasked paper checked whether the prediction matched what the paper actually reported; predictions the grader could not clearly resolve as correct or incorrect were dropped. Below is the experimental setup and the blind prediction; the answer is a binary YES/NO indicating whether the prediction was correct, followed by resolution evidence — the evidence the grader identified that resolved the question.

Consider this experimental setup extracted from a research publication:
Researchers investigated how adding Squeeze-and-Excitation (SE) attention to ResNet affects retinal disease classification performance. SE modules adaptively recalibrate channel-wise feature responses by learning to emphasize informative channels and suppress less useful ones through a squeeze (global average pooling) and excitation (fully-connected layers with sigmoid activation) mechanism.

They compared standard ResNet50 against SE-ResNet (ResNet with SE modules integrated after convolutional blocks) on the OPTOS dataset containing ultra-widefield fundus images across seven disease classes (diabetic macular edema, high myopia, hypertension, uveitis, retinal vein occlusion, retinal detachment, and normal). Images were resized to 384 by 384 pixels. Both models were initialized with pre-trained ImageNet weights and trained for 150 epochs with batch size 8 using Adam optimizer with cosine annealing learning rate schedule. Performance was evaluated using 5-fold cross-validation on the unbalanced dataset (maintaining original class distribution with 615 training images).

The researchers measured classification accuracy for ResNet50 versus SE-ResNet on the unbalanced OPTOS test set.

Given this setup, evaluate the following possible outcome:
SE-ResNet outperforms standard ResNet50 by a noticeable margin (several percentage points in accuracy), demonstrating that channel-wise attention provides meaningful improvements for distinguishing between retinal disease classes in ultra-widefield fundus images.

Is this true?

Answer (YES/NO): YES